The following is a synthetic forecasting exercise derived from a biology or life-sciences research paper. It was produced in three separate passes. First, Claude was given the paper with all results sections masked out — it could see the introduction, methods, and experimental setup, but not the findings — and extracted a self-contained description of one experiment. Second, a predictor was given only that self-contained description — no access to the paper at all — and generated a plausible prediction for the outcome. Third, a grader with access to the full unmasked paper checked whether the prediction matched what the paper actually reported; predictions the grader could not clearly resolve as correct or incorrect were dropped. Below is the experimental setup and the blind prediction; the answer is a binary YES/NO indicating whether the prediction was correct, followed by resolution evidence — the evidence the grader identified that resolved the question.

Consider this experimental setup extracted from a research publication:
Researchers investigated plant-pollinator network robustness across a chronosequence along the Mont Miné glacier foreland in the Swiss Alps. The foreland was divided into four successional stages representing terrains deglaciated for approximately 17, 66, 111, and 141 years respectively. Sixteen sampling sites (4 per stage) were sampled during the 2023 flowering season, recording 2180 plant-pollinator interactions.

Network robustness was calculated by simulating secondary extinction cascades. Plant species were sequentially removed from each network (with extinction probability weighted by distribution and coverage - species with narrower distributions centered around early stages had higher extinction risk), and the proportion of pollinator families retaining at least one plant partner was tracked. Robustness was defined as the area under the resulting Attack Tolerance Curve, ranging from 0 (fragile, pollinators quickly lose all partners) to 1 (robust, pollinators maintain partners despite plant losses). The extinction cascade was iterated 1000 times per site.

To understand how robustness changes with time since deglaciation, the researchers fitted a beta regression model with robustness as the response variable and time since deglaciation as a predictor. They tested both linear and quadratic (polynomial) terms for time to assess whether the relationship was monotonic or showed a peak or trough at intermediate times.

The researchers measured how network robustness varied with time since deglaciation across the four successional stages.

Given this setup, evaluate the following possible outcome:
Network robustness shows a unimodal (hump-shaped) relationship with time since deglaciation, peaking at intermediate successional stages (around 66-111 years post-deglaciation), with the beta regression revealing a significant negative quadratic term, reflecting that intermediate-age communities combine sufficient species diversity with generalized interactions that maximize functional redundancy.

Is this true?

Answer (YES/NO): YES